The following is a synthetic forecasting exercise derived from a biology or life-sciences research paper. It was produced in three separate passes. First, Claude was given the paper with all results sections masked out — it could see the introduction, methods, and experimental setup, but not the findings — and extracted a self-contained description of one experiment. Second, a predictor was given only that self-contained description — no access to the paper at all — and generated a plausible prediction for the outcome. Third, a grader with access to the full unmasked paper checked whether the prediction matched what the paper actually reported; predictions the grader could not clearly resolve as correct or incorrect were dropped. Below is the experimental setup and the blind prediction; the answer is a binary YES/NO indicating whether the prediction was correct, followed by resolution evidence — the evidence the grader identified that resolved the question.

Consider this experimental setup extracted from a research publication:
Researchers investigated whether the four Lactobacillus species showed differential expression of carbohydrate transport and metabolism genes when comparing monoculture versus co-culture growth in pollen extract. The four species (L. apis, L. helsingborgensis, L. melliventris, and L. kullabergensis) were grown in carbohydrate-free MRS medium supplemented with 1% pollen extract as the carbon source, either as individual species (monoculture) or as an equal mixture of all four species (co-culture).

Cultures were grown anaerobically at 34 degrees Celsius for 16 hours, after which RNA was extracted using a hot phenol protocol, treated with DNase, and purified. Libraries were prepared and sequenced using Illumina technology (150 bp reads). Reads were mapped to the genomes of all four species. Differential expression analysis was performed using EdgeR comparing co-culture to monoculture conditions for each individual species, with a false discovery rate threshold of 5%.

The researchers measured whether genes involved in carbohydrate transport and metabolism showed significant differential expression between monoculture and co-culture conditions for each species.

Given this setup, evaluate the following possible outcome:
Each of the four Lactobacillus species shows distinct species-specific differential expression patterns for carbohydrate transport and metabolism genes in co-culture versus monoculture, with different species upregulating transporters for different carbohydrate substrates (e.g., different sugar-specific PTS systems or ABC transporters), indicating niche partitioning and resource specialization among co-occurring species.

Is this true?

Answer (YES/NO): NO